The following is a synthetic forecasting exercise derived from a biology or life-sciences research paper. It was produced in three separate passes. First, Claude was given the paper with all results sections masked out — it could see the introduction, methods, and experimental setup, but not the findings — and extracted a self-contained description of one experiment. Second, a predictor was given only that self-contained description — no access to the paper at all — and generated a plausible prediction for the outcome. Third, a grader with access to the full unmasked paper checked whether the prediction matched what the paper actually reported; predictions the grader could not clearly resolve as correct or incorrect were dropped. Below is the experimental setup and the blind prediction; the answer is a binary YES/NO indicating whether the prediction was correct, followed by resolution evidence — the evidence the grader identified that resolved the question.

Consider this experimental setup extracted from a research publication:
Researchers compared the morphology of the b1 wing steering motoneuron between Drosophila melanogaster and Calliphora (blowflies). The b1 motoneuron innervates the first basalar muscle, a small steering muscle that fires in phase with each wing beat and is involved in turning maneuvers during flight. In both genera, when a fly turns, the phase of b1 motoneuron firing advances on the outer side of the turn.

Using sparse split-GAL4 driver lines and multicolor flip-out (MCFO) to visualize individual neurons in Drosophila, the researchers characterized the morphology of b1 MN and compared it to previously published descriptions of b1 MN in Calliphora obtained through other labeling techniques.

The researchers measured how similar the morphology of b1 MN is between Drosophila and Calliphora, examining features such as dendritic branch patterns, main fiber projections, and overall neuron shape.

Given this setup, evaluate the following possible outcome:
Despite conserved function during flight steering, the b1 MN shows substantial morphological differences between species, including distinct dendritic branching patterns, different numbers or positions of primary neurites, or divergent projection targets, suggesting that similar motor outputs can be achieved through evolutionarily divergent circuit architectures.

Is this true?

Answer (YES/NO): YES